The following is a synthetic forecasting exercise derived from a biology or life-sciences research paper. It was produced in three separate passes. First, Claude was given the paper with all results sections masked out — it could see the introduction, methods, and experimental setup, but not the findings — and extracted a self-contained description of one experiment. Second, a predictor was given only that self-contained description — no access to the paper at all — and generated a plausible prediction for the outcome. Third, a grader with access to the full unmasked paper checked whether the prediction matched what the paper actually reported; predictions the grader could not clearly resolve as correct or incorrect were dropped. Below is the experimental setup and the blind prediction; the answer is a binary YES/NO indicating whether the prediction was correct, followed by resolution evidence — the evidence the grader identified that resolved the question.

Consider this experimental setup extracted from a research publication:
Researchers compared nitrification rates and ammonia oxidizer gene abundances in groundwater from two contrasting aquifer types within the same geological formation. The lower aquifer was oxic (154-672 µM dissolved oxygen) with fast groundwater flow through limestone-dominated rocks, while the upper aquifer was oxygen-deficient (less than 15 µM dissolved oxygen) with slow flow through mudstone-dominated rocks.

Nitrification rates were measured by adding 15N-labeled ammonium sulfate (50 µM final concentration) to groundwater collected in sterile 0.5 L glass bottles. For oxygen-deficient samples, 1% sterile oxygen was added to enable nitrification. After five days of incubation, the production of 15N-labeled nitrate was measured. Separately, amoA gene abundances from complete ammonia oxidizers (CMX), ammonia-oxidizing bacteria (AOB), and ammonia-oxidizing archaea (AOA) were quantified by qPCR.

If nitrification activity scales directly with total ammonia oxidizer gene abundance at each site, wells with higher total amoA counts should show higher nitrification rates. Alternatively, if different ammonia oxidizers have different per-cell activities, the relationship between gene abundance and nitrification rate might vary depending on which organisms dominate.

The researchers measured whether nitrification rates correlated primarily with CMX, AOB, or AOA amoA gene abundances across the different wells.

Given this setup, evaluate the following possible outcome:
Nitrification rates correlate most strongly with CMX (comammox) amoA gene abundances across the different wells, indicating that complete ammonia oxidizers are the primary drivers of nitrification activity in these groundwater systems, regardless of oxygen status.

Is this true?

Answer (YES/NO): NO